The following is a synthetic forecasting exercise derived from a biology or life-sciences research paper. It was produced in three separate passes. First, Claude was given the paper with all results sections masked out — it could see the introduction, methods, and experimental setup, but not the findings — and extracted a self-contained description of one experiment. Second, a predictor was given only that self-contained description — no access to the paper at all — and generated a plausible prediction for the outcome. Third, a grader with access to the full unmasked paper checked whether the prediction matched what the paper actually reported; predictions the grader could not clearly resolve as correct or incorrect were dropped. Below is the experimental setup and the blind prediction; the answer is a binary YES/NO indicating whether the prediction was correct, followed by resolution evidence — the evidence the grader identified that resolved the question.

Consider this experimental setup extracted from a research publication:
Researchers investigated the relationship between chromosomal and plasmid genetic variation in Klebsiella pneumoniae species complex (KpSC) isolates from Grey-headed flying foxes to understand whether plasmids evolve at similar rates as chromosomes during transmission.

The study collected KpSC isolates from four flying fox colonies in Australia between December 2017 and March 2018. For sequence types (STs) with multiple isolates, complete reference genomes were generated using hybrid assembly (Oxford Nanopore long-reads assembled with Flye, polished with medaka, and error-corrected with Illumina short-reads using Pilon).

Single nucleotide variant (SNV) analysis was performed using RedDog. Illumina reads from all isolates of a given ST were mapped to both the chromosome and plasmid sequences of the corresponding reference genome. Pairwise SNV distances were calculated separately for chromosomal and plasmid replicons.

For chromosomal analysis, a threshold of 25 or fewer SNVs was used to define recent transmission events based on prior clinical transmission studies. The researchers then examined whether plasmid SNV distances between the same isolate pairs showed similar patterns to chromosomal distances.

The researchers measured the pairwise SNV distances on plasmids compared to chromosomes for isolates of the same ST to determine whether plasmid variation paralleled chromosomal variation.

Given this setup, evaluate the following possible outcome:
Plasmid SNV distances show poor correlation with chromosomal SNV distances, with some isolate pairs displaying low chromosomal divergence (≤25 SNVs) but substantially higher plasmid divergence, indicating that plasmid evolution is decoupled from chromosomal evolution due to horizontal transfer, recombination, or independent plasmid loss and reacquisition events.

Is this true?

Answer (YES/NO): NO